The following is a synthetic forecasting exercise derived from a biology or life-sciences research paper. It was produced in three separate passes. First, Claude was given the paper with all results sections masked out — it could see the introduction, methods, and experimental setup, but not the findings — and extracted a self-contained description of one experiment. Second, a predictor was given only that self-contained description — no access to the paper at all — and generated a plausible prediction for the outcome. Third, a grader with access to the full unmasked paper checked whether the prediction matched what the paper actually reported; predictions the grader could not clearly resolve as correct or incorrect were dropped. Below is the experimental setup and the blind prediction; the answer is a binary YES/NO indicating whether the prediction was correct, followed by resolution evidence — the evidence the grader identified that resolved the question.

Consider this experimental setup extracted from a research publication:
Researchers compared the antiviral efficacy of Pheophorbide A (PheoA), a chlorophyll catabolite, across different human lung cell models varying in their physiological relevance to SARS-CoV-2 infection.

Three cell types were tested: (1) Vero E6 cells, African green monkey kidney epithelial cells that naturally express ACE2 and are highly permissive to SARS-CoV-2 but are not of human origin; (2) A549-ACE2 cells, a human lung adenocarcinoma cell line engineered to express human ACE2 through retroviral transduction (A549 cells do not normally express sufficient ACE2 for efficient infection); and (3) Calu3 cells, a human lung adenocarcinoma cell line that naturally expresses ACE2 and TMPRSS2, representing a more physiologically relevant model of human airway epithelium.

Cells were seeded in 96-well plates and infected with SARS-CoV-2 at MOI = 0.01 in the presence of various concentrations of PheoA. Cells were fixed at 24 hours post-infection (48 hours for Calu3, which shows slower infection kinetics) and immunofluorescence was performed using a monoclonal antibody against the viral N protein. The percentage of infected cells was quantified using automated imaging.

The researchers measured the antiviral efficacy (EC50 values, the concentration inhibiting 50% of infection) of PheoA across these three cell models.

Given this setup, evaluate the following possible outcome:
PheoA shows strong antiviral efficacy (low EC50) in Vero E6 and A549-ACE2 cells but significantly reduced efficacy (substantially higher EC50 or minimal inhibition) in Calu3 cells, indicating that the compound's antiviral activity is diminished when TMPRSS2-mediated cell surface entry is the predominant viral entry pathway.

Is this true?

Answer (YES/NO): NO